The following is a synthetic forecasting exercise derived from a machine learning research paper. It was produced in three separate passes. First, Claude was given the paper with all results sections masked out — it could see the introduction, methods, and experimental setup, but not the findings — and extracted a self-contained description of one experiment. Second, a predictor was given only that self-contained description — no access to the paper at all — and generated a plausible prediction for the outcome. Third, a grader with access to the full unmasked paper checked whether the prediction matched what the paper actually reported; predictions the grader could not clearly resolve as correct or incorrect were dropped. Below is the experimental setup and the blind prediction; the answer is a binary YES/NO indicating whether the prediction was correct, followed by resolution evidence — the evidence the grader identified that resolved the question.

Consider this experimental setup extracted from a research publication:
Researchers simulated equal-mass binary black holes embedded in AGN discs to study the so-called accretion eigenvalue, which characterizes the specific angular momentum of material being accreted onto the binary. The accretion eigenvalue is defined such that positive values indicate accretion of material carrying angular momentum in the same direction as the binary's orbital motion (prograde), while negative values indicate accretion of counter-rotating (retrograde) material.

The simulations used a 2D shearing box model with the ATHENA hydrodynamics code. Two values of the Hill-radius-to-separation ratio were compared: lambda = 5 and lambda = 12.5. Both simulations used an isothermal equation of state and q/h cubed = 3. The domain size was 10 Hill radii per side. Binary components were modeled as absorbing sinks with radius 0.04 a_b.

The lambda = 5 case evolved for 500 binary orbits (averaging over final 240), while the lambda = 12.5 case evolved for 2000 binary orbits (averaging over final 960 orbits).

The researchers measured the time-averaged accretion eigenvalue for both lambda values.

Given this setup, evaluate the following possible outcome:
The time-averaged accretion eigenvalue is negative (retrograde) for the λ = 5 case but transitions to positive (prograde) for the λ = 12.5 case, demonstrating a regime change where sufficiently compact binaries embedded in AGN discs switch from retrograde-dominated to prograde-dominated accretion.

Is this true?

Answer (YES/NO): NO